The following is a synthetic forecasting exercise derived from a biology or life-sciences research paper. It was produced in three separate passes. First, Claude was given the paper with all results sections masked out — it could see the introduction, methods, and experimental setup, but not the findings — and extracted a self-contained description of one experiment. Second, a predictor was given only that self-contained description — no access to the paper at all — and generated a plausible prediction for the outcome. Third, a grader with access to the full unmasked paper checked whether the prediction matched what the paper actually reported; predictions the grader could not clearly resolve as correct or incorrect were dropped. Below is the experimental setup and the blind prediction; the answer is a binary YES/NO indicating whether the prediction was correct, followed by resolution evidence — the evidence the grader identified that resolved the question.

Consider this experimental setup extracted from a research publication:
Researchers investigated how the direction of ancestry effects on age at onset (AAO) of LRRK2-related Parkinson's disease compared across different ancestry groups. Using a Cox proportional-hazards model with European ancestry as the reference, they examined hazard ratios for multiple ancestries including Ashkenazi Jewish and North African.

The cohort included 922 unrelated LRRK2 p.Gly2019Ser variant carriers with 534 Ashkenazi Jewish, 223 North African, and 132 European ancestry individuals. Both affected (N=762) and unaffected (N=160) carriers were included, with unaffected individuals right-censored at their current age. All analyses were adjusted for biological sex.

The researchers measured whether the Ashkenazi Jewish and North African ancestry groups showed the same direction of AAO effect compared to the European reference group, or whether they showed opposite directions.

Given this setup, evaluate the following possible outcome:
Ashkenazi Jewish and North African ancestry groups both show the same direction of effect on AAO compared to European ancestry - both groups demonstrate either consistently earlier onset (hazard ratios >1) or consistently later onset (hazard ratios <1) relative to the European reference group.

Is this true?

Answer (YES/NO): NO